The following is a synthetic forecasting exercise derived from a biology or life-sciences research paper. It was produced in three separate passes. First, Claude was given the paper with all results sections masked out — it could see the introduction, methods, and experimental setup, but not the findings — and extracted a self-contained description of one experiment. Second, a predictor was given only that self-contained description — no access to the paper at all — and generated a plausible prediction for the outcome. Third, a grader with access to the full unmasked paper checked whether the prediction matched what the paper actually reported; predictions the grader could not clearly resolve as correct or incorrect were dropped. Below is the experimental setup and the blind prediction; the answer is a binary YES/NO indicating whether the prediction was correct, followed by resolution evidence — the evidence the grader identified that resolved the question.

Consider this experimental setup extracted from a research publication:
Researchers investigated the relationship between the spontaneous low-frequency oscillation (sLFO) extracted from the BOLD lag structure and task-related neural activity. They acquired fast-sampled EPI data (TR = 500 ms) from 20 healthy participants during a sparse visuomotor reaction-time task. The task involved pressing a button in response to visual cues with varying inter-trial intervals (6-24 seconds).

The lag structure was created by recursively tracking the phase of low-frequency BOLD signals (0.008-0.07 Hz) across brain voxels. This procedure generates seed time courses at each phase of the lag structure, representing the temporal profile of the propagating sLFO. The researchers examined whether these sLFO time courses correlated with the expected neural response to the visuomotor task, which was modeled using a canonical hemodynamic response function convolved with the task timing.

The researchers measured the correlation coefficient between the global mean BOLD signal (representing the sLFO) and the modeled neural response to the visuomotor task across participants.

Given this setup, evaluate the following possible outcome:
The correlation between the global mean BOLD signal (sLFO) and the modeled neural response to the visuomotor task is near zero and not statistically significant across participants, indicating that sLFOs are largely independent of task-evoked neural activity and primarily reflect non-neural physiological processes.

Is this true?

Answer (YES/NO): YES